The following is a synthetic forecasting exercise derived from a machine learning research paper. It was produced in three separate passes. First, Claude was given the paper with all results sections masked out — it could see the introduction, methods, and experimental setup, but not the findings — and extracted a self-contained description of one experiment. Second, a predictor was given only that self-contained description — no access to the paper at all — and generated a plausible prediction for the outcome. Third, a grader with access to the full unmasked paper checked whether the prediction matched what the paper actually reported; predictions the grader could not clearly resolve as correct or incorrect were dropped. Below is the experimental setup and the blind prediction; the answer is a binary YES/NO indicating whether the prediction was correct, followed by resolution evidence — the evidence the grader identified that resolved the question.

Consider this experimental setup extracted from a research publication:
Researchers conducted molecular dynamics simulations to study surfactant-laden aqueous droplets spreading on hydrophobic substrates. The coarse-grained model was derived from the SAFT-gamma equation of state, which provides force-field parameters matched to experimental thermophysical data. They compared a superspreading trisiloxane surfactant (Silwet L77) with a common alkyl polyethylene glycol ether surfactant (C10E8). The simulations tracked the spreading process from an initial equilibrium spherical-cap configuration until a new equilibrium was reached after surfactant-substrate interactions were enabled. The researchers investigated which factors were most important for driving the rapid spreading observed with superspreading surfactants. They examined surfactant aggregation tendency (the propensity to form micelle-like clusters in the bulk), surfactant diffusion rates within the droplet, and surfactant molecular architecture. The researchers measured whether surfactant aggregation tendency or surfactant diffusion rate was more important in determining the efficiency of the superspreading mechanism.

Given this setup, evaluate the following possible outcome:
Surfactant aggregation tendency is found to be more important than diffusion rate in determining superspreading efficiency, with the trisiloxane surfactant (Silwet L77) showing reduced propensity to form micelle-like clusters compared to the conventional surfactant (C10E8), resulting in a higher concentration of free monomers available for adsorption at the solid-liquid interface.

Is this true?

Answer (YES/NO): YES